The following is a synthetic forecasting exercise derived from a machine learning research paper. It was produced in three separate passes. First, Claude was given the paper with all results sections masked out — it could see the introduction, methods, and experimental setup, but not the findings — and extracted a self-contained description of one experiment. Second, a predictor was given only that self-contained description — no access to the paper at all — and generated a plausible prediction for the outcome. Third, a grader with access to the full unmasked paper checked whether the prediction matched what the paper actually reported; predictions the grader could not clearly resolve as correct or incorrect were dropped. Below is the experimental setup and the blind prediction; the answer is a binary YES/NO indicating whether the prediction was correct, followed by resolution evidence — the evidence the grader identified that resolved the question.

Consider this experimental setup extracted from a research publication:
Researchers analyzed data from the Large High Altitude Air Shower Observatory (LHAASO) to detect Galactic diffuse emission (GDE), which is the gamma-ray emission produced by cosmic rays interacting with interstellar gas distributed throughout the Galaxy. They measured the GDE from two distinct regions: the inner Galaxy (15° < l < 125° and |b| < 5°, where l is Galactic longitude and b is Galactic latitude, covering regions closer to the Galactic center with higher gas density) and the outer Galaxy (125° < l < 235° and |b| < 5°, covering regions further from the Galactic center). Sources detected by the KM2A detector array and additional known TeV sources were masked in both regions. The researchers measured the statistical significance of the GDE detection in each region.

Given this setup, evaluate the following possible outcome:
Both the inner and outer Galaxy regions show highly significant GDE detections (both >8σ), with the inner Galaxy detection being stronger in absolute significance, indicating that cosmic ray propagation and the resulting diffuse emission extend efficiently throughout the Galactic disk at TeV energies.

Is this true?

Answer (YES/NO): YES